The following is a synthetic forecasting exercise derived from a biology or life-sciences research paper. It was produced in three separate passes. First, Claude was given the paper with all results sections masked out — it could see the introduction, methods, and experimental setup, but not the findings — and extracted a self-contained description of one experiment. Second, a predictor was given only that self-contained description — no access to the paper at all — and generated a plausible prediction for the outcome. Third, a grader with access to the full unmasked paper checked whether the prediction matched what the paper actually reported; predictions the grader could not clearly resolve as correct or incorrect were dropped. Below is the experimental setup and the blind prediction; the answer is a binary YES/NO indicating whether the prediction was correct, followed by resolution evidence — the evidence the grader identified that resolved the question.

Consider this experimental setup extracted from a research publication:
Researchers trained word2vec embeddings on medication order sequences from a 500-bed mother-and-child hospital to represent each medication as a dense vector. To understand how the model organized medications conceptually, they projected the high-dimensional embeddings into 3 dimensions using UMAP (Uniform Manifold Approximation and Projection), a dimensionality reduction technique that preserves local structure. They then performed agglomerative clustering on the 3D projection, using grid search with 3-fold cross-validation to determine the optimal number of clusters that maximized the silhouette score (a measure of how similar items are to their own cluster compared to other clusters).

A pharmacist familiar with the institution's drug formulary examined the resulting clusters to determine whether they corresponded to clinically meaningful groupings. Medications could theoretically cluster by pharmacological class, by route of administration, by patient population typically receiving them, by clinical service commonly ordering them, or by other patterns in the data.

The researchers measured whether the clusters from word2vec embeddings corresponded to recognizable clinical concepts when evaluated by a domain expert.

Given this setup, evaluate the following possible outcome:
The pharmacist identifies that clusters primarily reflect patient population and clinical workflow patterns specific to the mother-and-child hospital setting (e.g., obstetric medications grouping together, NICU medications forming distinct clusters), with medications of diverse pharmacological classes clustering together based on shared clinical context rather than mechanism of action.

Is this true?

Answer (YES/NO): NO